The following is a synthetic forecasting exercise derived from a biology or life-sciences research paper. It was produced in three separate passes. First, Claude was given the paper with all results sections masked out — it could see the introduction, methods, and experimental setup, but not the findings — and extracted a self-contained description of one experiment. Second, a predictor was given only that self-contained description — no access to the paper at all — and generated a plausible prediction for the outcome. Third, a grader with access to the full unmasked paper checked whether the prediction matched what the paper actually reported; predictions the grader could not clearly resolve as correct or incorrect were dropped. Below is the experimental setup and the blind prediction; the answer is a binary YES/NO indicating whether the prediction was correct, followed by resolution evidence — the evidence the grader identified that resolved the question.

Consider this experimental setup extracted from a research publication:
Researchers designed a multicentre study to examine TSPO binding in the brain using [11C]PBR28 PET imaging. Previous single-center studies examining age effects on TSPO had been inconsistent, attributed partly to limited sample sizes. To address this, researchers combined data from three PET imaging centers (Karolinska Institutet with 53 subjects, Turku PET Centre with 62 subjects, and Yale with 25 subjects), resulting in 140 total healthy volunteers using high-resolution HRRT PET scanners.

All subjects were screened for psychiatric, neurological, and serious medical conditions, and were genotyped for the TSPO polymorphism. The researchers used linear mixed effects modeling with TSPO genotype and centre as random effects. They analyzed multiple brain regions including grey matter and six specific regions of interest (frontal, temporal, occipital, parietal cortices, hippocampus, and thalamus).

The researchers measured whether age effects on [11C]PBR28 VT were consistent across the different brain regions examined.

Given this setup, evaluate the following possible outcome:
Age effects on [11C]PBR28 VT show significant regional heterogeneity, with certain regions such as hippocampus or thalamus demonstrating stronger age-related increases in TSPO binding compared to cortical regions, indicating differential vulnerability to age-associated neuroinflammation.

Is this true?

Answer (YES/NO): NO